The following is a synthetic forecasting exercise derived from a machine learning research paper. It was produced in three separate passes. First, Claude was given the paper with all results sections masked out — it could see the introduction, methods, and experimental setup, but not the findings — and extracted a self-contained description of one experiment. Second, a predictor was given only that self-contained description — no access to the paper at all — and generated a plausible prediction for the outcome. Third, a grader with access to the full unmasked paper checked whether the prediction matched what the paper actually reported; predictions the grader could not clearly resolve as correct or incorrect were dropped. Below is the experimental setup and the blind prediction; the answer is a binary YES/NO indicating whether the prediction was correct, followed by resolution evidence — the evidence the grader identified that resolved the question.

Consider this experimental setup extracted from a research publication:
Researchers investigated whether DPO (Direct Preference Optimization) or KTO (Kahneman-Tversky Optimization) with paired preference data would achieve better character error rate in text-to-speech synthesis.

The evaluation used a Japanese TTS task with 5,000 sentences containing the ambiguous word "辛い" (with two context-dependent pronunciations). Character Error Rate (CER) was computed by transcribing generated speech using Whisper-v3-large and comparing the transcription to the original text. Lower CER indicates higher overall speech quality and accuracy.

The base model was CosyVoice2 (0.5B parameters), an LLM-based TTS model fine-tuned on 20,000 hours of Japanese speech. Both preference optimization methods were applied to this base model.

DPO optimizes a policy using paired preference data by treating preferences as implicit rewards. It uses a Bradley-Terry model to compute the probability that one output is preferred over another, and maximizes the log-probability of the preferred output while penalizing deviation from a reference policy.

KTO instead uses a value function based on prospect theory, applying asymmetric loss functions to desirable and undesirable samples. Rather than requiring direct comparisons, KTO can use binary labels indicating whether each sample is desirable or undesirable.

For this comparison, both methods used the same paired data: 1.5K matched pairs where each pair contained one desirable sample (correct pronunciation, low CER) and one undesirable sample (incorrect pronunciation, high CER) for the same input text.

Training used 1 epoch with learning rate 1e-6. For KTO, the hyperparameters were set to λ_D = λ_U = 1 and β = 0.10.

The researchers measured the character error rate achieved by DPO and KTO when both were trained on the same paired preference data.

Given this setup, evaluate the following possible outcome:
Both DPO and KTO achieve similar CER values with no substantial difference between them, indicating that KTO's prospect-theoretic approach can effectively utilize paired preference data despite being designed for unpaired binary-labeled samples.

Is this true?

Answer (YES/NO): NO